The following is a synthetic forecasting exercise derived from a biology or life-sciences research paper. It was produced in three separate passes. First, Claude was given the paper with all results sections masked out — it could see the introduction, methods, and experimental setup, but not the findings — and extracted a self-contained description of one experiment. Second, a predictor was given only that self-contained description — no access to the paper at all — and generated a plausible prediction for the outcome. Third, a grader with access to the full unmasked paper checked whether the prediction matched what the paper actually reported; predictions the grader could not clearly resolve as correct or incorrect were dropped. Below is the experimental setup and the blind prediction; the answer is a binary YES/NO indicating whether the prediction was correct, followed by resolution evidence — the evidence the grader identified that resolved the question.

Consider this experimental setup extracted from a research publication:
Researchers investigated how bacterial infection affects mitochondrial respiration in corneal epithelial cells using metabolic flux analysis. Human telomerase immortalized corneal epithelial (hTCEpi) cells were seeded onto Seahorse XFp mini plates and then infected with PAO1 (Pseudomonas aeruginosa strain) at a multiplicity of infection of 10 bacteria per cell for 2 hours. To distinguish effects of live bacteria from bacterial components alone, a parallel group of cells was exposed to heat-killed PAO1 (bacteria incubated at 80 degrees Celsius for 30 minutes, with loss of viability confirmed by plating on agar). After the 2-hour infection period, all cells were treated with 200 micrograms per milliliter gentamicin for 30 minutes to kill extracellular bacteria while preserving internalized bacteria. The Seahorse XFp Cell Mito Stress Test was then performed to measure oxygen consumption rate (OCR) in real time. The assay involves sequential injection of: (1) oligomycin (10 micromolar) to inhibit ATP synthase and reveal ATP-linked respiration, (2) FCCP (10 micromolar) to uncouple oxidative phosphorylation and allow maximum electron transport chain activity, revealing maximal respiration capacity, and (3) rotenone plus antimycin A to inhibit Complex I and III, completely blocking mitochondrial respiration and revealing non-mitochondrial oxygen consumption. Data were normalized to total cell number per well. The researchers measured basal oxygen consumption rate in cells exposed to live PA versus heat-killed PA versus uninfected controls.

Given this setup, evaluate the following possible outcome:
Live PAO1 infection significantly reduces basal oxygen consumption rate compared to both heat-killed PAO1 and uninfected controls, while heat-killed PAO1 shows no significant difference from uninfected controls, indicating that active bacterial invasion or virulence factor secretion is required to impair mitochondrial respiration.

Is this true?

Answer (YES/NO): NO